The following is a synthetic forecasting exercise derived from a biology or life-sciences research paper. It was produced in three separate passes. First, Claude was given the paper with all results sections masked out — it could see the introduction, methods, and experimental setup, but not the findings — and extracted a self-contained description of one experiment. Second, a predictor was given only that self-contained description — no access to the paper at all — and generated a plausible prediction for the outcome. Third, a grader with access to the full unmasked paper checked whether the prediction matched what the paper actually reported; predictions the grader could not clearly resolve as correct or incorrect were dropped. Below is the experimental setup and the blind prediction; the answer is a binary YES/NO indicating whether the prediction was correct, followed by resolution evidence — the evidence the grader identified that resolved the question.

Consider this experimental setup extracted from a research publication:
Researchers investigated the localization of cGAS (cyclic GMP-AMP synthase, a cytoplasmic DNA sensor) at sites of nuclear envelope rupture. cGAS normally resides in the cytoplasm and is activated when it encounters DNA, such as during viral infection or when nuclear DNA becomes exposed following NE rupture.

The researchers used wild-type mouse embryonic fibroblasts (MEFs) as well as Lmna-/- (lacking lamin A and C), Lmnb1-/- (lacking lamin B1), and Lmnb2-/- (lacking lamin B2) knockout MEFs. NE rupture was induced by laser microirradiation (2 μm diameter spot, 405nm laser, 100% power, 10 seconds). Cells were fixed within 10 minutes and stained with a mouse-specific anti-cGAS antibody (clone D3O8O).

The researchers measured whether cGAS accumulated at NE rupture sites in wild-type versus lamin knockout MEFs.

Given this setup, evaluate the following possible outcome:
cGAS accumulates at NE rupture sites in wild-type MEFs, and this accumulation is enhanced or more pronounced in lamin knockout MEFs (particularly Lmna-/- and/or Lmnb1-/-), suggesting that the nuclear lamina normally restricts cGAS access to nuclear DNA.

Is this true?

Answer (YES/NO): NO